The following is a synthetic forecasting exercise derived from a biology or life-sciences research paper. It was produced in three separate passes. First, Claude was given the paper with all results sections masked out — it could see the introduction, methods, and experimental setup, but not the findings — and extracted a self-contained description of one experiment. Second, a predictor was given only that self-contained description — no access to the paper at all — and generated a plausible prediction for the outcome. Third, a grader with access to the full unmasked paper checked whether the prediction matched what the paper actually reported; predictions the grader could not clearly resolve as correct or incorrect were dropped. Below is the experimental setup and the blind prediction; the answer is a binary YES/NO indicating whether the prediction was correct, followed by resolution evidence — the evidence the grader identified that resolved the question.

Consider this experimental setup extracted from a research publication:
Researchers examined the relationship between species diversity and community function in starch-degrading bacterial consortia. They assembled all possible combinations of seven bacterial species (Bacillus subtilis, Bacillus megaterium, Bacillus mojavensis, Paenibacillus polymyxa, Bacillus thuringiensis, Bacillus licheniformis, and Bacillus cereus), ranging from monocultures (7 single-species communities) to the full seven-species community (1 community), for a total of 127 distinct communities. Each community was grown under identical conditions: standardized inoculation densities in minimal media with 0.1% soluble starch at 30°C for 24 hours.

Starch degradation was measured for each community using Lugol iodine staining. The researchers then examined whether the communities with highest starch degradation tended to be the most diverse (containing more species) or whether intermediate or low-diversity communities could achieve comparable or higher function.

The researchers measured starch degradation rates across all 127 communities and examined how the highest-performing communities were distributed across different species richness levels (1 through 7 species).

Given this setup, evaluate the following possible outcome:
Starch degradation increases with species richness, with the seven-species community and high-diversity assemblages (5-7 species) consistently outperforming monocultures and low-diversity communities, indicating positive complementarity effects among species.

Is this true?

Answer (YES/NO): NO